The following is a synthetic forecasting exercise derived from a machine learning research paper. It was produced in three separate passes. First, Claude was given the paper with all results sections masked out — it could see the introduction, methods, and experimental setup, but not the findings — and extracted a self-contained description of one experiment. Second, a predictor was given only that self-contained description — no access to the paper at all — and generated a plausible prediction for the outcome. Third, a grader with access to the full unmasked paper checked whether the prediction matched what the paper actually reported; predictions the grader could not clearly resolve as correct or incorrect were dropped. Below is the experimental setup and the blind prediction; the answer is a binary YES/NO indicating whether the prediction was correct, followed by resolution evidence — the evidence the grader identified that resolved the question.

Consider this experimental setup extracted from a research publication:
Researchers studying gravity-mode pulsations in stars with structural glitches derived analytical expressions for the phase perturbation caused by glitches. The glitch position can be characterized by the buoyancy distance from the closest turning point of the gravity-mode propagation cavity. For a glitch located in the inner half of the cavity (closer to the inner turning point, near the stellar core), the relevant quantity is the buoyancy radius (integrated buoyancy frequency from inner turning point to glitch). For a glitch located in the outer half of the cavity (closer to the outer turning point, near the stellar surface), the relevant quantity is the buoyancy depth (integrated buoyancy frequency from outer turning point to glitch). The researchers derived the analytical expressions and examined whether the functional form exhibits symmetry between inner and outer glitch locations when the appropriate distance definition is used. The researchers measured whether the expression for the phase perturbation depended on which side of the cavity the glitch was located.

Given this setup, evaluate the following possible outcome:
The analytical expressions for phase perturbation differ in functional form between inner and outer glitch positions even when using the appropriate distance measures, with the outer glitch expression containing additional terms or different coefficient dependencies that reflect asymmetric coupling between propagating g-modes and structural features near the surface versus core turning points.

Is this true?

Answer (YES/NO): NO